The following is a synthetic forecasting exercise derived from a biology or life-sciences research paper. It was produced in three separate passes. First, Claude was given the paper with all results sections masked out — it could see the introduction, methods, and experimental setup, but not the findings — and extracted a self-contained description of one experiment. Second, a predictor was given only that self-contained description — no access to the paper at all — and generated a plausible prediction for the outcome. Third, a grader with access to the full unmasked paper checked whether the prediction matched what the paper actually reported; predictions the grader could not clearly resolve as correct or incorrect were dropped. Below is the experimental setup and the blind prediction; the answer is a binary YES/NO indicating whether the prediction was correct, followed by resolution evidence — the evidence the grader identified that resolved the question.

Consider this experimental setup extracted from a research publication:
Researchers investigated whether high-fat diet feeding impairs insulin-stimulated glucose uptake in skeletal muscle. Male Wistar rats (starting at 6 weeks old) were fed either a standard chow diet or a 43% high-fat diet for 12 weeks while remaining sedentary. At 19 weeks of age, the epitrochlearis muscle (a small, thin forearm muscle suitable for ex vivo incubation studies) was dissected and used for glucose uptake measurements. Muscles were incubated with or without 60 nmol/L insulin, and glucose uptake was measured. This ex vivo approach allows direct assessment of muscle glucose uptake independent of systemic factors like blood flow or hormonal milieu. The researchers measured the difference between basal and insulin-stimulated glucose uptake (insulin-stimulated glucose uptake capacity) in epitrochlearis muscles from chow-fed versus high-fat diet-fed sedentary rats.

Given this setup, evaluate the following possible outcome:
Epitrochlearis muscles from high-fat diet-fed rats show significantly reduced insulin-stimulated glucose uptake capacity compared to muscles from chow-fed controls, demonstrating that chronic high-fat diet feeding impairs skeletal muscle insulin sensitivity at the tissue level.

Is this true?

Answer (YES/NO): NO